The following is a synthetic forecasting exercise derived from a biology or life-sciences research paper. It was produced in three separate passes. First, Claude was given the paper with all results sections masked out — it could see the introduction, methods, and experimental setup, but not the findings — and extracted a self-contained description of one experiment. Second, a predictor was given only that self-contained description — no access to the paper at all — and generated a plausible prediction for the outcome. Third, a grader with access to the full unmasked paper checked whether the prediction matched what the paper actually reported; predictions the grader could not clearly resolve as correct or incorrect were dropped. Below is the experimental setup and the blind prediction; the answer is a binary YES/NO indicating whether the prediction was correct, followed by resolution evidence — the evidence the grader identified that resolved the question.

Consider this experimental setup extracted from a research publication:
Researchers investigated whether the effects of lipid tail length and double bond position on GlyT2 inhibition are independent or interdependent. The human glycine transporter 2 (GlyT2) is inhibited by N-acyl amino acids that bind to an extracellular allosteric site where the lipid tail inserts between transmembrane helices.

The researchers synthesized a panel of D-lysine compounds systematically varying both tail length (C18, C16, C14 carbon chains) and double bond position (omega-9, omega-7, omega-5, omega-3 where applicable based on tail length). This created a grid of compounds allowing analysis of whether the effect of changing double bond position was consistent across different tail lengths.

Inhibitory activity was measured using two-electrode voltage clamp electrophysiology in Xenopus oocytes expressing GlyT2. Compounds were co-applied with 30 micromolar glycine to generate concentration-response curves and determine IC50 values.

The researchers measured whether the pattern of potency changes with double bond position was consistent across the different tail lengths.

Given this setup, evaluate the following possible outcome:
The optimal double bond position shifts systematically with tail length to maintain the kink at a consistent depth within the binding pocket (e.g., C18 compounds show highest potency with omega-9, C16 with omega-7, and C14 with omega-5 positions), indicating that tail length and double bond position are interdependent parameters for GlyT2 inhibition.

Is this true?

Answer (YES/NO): YES